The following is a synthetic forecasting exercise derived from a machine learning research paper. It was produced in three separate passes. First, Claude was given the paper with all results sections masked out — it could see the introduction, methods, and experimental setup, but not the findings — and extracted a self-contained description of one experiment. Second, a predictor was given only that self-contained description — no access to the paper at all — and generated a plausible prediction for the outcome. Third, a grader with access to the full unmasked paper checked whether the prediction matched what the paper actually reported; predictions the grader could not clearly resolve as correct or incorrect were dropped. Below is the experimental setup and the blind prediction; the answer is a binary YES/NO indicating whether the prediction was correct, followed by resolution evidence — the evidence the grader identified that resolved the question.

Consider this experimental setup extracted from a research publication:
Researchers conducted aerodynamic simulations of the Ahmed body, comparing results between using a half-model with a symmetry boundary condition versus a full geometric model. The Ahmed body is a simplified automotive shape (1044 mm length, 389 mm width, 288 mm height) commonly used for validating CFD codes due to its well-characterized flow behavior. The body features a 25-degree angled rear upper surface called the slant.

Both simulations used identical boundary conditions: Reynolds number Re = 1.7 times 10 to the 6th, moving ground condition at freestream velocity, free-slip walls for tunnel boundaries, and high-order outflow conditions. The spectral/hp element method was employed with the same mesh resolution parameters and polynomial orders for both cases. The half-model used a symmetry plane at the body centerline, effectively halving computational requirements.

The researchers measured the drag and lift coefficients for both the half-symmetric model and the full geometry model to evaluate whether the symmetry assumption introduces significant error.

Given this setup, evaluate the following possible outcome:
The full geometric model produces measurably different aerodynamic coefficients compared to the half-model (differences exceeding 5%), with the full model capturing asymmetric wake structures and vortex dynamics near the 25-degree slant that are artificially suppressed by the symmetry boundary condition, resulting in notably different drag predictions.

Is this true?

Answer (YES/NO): NO